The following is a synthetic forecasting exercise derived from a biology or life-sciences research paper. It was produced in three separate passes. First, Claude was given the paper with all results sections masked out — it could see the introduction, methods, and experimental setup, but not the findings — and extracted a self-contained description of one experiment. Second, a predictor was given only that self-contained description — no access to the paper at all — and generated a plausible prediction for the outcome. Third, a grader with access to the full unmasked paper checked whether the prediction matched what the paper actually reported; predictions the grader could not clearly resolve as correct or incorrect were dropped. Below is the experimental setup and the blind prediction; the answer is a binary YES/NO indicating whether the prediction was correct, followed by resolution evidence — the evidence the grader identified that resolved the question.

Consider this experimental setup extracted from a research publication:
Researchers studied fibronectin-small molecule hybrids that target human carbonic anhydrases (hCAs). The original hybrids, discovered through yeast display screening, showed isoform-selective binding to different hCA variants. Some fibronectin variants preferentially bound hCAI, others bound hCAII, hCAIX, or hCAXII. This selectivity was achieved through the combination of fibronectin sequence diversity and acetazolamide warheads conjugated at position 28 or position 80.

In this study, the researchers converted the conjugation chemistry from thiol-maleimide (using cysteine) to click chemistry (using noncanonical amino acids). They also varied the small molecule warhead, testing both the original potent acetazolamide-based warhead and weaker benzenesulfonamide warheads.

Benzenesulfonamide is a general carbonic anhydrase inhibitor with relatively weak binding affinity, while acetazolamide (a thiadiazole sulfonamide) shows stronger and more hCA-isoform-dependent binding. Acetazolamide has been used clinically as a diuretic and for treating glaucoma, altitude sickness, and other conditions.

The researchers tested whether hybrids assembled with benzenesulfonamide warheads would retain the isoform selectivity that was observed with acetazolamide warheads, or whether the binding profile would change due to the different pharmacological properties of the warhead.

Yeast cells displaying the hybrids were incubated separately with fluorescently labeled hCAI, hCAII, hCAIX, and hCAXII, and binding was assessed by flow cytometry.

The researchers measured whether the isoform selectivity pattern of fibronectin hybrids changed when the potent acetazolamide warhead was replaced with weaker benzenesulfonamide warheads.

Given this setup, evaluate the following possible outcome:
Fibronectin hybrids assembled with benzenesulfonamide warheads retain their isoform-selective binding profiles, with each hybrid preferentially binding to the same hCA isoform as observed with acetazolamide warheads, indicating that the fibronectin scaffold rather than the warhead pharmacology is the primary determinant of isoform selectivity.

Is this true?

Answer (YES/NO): NO